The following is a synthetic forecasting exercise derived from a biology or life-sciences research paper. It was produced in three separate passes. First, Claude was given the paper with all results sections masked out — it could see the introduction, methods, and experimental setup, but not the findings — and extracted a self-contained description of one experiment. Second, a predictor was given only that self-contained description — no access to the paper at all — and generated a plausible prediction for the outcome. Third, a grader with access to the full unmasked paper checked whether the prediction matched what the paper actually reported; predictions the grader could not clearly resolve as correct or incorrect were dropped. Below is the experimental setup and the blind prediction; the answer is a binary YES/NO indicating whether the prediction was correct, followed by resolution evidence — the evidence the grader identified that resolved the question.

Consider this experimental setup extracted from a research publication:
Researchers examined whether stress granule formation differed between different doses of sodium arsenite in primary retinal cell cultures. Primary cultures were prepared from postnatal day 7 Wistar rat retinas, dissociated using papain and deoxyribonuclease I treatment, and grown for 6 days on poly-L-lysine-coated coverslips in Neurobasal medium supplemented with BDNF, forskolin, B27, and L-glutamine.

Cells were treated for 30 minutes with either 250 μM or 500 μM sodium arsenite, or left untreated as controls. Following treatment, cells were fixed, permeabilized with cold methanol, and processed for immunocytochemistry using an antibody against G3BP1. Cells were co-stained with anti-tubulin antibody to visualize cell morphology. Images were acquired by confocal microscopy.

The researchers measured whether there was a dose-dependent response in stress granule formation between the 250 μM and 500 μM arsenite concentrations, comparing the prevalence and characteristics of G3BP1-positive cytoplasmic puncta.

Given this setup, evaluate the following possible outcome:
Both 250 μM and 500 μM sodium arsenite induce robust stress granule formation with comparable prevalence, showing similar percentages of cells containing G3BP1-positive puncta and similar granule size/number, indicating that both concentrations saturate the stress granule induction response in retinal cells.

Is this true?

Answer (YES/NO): NO